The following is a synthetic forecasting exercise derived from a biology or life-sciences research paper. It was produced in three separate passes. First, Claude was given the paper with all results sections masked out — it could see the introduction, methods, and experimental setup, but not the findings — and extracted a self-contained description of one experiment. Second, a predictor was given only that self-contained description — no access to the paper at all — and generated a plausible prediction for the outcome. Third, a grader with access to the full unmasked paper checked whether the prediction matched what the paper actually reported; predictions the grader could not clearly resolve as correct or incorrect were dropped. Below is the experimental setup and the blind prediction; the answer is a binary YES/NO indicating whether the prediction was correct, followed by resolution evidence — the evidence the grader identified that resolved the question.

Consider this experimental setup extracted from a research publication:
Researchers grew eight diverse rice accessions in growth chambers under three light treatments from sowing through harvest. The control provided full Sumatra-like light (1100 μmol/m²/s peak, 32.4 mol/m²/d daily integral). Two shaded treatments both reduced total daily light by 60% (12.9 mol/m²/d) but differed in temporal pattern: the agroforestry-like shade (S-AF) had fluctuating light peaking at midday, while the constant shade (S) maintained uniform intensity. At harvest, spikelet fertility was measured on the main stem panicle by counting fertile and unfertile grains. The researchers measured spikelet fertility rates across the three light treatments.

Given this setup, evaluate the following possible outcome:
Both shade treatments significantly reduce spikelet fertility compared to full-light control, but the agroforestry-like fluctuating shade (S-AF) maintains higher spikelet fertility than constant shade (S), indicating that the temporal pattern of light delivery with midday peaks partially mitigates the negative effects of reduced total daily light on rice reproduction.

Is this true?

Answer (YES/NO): NO